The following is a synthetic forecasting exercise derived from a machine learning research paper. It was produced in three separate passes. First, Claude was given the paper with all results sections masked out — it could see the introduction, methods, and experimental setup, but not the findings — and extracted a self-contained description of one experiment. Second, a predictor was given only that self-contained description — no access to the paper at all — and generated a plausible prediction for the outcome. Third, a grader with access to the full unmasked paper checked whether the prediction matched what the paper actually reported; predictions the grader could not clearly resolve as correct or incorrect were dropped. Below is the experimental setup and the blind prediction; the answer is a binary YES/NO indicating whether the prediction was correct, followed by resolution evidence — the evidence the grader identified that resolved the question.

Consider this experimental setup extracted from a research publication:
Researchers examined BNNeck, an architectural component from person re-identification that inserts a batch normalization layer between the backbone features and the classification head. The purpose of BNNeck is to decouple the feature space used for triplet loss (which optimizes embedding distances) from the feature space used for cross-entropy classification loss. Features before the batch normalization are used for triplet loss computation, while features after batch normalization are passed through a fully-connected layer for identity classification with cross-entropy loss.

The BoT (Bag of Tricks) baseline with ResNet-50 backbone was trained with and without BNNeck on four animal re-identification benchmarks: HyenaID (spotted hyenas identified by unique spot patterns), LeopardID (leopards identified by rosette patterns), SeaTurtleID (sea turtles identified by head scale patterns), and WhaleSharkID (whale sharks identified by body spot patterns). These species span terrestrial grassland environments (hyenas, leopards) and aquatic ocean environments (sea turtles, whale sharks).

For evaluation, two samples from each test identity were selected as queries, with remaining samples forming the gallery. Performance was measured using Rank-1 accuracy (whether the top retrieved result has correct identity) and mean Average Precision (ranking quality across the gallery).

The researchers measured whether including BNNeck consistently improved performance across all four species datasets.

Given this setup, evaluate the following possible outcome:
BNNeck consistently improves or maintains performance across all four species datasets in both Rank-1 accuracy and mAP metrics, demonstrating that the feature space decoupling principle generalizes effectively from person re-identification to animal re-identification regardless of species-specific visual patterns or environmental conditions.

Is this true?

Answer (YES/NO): YES